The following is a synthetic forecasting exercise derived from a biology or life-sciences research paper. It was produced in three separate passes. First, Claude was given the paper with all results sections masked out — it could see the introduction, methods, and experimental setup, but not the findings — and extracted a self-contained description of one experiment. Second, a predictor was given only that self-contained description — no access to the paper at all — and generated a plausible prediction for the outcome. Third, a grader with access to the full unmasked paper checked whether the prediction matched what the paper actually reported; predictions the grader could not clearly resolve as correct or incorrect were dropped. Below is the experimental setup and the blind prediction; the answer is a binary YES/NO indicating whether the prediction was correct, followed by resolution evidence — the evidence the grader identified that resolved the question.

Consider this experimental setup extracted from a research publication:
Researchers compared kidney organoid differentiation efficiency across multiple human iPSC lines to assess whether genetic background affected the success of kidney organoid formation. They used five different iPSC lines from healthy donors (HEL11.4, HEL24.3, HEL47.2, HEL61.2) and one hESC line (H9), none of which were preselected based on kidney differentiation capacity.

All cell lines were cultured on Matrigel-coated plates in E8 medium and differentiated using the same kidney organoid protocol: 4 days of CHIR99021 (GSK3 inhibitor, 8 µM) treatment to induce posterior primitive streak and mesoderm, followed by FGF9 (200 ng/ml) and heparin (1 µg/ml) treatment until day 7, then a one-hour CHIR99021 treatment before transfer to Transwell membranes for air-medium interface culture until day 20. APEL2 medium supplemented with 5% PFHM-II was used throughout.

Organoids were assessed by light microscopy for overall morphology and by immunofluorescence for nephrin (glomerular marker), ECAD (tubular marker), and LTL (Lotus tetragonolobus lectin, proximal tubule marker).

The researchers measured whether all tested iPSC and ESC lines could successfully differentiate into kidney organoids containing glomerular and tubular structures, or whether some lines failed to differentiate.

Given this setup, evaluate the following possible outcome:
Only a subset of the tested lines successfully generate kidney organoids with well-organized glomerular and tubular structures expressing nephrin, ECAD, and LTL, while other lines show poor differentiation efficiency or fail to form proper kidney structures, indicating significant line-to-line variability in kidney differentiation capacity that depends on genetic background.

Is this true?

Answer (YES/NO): YES